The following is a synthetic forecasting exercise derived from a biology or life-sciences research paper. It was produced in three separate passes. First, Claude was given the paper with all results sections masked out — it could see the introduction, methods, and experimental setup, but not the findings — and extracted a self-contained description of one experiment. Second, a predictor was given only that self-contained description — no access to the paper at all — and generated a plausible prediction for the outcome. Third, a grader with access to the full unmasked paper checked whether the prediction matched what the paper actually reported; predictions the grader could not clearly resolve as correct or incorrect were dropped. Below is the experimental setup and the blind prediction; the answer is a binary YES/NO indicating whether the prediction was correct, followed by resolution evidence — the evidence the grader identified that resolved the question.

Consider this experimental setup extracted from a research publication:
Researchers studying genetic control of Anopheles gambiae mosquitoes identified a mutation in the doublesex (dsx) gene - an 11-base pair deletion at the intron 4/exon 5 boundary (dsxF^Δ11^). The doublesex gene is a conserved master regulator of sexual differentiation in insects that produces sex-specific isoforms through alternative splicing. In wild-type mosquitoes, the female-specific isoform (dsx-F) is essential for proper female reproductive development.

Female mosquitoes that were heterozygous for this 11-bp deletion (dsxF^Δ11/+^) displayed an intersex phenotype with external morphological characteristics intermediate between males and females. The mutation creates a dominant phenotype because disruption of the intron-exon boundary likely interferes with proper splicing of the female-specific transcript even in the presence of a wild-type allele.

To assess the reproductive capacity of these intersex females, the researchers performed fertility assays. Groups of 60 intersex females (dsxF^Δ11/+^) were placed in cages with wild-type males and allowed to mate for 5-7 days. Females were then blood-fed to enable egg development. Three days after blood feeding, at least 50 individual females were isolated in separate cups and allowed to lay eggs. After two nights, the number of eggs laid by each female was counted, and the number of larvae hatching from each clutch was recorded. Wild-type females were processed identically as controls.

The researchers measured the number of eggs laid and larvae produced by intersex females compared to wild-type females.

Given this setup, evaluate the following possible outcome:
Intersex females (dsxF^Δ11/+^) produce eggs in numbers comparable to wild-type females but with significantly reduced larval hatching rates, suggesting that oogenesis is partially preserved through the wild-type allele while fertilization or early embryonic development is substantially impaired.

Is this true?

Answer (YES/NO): NO